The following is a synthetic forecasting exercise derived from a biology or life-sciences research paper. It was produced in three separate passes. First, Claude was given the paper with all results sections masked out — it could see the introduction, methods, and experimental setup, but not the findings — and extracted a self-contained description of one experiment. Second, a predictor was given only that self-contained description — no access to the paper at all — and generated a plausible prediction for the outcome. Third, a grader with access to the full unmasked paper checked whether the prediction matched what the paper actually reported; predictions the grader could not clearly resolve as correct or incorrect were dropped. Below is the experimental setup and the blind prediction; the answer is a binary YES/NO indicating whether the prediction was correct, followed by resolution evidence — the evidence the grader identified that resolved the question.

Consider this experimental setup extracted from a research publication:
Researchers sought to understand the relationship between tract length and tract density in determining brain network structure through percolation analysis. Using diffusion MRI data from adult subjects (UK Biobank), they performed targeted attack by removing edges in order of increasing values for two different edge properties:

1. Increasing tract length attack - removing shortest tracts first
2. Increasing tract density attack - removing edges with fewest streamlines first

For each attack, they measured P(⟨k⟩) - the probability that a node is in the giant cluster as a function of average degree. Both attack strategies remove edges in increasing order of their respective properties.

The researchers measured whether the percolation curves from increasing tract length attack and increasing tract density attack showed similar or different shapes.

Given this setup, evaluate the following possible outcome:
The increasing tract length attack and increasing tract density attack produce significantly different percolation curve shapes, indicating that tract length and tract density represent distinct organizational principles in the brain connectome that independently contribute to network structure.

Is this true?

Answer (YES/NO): NO